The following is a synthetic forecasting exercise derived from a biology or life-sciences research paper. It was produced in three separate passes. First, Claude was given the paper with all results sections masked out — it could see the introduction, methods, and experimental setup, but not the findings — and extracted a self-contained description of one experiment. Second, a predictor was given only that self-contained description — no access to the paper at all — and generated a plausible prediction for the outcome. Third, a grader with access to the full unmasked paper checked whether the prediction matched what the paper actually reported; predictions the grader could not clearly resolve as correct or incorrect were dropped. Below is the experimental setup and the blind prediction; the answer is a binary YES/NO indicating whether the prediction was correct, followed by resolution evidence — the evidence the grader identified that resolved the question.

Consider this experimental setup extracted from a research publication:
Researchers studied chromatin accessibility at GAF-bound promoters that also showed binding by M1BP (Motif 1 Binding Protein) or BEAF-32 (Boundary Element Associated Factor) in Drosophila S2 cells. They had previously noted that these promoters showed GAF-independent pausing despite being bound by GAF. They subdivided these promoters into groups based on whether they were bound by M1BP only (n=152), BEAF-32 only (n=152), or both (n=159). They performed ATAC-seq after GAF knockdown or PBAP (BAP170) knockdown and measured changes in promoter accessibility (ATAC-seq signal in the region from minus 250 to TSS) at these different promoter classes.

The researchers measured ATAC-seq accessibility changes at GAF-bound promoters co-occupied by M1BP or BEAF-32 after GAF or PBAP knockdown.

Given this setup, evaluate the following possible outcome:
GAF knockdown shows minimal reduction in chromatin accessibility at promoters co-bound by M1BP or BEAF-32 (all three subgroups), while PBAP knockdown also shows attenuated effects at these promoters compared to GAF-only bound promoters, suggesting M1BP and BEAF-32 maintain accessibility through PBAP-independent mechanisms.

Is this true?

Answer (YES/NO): YES